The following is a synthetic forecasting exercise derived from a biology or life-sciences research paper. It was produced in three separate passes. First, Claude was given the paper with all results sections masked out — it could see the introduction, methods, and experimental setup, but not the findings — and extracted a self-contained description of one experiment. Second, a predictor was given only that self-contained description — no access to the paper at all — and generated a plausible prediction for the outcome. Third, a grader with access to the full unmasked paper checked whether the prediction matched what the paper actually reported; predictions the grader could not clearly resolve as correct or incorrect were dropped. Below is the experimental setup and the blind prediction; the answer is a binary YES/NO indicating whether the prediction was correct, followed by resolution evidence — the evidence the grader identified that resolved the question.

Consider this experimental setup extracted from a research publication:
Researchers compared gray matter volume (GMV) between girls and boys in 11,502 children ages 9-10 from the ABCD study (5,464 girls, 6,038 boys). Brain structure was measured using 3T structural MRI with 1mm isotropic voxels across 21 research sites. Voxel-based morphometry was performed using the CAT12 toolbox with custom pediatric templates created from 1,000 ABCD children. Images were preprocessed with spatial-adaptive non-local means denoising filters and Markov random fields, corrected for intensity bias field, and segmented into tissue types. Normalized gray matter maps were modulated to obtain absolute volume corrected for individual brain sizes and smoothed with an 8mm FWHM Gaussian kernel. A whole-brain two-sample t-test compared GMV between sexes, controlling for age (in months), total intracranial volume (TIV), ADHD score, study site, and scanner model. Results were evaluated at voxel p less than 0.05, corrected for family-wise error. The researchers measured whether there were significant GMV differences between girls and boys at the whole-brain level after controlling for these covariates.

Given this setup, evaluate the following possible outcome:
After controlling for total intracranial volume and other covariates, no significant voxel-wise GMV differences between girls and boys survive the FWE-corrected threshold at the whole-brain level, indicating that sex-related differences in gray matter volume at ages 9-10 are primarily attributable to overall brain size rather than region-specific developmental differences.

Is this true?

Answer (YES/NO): NO